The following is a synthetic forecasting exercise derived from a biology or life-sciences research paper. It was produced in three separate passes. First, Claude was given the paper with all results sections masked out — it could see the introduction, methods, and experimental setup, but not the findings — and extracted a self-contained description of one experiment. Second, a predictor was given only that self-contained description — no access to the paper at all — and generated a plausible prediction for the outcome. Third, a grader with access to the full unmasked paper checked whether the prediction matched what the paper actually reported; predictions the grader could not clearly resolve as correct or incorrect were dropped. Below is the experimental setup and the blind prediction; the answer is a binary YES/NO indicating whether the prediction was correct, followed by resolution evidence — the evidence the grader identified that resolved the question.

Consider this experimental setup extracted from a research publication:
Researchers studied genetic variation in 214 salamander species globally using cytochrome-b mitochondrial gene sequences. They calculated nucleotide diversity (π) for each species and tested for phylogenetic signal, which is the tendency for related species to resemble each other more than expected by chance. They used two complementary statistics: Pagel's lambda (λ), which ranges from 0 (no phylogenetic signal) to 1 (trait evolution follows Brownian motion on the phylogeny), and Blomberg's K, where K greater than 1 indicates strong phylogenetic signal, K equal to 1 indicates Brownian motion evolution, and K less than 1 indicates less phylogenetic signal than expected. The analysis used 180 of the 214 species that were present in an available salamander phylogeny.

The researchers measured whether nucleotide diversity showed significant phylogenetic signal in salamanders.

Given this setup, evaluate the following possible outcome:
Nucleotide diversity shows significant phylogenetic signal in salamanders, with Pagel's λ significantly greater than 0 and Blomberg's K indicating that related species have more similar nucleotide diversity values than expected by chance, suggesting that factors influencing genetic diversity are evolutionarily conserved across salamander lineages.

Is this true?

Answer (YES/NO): NO